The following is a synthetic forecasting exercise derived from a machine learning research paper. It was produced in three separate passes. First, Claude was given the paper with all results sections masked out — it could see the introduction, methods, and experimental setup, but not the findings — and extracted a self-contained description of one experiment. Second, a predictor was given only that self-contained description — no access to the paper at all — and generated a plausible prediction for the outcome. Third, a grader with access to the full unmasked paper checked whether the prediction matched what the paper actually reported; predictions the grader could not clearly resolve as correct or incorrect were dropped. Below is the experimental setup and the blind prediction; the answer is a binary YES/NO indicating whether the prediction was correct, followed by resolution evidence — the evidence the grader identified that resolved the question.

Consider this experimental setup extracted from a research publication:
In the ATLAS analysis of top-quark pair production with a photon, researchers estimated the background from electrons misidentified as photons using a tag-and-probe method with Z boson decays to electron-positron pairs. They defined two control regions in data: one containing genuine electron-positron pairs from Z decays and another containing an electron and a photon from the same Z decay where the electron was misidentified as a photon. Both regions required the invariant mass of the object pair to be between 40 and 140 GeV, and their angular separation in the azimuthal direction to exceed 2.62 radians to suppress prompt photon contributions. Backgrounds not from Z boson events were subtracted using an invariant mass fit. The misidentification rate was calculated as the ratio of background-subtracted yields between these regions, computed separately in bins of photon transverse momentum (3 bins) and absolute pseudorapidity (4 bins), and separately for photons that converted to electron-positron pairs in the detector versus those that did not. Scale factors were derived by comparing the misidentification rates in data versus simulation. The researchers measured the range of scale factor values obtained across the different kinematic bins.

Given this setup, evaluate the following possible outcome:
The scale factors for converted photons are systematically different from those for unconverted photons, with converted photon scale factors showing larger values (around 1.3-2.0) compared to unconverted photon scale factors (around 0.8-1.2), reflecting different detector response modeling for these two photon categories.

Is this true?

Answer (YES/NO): NO